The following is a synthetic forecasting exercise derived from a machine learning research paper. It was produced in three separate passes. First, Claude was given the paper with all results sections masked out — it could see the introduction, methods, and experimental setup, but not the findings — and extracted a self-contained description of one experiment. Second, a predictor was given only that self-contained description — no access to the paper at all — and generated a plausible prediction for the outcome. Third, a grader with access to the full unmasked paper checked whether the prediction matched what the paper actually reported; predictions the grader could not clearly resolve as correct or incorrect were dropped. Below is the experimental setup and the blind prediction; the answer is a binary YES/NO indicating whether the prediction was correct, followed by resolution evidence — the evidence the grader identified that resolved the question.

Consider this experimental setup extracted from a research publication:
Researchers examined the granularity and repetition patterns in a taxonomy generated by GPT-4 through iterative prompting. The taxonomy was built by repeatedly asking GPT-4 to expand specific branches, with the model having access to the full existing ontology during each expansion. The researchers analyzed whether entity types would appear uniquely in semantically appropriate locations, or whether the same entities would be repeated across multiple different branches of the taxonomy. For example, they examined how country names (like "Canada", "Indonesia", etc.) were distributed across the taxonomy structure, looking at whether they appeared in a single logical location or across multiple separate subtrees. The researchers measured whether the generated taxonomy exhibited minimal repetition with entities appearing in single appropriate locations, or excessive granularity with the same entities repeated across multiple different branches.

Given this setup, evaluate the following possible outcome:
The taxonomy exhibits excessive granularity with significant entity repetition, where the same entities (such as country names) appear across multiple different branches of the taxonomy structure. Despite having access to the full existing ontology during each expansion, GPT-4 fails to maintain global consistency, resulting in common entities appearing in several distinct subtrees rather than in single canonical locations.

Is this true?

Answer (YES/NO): YES